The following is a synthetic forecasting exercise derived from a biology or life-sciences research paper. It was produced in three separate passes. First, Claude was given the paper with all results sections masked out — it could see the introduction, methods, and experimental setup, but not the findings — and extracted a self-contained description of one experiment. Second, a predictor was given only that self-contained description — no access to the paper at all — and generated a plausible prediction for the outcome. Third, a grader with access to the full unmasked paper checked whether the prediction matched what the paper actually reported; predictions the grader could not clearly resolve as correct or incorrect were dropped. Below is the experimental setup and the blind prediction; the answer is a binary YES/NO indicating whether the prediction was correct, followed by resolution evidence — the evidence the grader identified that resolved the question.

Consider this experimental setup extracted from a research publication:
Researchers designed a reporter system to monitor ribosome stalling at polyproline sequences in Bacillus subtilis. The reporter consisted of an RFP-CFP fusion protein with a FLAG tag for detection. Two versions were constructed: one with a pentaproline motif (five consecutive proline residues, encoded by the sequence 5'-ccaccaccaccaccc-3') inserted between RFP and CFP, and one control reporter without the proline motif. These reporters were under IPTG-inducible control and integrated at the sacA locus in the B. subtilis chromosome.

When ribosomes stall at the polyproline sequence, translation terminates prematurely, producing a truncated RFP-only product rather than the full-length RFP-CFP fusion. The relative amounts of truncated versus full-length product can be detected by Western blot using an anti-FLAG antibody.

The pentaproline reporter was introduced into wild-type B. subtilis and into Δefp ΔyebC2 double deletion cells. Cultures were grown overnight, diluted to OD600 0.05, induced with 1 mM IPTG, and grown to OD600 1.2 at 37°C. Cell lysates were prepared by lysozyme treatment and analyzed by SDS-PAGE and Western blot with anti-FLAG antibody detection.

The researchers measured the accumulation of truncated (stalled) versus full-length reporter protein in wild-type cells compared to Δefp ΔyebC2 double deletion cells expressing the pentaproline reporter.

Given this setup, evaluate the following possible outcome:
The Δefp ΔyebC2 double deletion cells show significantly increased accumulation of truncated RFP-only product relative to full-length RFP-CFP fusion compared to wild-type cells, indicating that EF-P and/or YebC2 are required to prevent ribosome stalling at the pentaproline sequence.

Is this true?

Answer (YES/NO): YES